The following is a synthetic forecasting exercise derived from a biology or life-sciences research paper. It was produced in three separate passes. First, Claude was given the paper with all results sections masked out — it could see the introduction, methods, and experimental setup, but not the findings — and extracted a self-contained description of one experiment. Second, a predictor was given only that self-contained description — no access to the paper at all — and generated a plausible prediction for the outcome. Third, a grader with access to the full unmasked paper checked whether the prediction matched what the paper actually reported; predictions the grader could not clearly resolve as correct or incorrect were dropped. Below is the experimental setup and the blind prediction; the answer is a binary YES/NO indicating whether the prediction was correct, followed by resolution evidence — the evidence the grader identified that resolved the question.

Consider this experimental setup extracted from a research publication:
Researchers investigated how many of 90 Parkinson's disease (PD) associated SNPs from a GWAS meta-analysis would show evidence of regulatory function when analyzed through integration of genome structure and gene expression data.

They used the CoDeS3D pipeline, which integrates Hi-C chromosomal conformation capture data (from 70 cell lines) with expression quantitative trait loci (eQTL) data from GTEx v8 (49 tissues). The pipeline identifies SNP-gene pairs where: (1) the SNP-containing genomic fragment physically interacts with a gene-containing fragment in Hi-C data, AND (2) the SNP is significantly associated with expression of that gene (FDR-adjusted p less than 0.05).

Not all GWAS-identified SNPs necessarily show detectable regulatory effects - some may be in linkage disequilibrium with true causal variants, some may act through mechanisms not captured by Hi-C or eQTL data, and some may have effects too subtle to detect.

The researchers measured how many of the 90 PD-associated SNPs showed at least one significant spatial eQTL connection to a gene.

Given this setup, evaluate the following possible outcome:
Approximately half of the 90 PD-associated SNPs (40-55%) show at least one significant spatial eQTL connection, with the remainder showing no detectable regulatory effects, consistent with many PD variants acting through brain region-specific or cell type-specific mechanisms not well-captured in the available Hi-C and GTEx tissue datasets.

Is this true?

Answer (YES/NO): NO